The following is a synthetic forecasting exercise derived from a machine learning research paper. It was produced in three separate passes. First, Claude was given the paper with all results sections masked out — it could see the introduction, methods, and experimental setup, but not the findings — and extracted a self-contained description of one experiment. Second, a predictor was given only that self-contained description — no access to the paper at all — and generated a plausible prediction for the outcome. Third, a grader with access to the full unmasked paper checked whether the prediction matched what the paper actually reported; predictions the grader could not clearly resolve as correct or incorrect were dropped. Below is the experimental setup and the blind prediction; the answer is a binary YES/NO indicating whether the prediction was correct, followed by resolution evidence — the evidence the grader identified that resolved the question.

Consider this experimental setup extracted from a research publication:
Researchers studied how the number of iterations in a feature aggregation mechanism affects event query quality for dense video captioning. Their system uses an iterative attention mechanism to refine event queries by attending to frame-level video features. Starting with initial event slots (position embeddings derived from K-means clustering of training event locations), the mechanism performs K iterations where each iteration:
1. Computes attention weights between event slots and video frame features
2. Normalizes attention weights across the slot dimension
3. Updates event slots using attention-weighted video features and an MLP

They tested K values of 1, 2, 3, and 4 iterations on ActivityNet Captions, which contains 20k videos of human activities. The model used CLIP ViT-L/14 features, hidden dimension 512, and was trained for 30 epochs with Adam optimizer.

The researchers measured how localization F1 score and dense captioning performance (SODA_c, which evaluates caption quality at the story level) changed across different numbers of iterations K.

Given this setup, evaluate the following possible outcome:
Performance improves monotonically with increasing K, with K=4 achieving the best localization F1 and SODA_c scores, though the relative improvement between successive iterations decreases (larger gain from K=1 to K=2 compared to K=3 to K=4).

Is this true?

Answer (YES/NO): NO